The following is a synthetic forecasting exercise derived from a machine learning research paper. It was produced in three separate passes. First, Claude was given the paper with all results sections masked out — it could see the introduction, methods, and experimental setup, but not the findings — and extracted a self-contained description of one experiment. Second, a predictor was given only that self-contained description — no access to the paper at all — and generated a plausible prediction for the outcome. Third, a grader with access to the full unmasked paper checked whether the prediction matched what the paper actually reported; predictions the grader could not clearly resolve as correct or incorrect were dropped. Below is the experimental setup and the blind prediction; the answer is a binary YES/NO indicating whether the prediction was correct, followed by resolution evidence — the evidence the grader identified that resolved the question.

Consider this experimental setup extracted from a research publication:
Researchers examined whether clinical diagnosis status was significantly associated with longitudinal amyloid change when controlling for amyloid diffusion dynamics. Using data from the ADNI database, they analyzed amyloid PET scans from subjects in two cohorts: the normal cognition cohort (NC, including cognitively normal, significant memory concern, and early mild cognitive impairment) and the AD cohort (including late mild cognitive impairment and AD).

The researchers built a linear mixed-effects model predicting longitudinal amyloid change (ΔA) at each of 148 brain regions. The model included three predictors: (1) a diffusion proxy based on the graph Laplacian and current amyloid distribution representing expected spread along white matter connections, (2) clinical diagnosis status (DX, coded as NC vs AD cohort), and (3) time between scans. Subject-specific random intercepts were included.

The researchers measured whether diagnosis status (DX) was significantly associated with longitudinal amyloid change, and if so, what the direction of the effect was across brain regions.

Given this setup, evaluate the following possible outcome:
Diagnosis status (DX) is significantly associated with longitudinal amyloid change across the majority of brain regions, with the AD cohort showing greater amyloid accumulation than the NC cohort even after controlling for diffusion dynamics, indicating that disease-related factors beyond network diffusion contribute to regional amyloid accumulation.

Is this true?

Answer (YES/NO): NO